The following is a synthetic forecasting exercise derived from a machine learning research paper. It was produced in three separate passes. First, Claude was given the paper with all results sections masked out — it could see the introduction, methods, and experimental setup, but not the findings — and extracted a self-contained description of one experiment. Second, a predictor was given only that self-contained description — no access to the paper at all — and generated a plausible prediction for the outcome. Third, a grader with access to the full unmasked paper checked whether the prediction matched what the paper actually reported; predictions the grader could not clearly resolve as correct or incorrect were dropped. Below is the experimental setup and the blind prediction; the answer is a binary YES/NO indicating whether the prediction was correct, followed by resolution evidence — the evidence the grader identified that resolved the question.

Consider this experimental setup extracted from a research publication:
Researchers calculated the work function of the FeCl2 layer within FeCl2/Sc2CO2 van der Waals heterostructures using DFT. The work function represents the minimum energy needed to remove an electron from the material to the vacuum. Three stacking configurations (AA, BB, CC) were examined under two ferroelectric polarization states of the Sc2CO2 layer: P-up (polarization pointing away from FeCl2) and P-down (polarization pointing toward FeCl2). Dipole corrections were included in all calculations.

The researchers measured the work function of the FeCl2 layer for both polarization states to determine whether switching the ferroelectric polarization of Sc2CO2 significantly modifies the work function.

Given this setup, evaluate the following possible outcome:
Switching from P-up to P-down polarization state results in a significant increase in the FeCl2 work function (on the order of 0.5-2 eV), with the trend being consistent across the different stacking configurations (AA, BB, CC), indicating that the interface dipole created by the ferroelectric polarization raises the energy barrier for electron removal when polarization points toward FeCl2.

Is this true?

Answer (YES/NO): NO